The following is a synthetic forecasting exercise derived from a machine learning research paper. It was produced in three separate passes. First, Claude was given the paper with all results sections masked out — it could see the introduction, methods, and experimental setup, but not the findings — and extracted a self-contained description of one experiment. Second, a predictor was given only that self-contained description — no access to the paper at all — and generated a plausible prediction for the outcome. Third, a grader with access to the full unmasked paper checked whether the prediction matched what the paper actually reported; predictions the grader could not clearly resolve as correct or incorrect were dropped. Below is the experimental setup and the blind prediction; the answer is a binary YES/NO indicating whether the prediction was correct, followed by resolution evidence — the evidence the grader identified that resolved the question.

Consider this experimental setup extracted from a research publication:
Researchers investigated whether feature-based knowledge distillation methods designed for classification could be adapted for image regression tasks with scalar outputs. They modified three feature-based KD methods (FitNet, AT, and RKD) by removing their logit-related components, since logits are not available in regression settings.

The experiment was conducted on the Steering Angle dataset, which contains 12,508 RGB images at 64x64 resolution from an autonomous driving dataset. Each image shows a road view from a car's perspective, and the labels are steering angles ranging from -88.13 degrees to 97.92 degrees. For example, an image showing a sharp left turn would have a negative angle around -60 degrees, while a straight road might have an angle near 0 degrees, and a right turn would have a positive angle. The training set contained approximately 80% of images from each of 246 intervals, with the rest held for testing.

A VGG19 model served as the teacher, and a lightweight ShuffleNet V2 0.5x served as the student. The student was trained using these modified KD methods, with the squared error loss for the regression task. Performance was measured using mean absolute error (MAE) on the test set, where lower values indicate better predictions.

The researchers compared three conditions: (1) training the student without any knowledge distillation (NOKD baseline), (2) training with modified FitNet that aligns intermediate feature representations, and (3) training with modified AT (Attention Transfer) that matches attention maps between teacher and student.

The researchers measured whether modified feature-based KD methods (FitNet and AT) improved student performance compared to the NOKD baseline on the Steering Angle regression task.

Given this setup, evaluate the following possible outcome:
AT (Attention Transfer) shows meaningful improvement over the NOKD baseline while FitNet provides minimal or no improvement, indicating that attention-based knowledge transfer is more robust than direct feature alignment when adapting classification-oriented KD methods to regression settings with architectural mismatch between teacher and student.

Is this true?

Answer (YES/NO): NO